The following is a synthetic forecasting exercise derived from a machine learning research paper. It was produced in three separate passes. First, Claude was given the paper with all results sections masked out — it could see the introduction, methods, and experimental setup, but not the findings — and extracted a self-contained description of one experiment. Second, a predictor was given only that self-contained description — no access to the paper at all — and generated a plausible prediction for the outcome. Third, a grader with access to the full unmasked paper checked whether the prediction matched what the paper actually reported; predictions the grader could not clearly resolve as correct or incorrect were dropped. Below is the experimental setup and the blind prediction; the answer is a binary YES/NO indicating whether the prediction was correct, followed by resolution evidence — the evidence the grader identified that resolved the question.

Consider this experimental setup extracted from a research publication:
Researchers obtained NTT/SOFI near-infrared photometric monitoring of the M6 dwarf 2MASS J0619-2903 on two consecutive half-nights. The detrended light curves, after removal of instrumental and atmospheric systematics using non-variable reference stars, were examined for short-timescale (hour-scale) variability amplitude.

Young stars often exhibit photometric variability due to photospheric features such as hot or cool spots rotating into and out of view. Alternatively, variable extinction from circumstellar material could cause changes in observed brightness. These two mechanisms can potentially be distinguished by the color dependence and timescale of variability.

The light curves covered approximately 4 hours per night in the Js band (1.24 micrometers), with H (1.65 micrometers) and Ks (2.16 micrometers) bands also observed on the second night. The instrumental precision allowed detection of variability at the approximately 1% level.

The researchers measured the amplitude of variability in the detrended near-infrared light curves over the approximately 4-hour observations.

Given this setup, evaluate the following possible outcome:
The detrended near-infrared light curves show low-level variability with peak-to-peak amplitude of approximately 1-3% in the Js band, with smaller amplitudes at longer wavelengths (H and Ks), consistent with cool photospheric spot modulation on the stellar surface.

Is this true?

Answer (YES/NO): NO